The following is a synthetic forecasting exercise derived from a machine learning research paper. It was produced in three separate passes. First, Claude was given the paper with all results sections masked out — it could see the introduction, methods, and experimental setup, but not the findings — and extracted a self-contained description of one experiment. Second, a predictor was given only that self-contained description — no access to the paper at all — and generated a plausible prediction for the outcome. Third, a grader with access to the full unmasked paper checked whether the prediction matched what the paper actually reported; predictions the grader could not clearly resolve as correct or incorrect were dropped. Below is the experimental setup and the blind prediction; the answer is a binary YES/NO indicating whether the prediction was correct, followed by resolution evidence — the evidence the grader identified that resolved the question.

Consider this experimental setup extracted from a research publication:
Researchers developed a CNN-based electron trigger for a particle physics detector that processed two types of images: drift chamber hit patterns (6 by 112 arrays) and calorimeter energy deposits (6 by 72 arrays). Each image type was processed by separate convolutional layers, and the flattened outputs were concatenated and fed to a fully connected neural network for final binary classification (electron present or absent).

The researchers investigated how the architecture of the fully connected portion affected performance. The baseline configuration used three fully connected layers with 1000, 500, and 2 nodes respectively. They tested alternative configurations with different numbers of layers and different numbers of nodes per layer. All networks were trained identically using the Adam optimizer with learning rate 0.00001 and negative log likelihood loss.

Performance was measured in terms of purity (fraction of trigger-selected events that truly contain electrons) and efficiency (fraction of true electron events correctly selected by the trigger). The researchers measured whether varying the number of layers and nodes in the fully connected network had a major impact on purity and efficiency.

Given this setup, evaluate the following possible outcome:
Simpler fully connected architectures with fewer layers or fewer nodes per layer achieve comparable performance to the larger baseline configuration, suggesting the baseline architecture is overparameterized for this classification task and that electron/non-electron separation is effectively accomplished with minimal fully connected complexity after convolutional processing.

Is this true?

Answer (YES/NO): NO